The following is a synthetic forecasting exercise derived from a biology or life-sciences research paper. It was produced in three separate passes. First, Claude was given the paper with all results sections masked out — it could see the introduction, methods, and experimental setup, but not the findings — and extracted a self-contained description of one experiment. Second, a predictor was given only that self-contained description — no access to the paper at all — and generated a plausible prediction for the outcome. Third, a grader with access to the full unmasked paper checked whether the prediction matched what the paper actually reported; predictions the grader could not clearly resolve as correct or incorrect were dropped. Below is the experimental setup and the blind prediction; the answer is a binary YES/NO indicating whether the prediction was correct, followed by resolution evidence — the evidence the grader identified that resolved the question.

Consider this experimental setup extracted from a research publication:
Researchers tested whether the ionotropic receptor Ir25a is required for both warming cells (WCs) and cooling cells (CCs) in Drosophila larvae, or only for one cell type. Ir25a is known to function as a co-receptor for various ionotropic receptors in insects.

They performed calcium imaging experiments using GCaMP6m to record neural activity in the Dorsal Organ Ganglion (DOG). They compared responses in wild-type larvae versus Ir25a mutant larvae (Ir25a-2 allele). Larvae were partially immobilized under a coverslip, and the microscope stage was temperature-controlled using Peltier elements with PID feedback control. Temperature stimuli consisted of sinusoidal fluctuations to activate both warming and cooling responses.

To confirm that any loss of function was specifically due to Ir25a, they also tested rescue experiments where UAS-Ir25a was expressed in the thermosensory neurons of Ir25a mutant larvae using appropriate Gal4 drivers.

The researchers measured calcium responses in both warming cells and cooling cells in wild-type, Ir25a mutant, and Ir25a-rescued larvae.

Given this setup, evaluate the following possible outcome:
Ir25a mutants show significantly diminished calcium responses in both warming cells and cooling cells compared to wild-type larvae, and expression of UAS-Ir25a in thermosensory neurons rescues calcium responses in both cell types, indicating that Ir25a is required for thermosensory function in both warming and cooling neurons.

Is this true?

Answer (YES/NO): YES